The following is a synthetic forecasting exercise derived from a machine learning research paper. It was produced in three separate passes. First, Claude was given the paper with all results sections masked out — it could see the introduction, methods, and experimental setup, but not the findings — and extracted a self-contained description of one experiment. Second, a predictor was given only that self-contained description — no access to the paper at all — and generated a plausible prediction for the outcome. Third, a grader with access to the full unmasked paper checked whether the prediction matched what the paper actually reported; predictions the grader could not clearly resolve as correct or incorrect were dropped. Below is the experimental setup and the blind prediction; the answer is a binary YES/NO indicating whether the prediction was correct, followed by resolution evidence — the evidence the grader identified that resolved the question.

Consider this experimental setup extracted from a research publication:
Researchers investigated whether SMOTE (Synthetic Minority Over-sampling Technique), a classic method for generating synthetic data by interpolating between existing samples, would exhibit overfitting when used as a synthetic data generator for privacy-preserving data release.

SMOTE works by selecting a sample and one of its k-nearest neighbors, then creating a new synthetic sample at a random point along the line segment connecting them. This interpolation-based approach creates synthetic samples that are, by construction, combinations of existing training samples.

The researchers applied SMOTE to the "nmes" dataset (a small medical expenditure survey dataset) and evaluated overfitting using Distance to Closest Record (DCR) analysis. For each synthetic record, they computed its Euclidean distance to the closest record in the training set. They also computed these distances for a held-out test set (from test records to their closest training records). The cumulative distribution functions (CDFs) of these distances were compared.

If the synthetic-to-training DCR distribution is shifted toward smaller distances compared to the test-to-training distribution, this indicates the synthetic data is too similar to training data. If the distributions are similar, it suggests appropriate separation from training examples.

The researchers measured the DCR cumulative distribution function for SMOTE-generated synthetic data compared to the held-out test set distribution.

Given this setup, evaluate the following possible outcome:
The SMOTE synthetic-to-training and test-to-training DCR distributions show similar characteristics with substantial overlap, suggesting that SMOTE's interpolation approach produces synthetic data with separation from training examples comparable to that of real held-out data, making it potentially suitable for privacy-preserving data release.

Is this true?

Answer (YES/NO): NO